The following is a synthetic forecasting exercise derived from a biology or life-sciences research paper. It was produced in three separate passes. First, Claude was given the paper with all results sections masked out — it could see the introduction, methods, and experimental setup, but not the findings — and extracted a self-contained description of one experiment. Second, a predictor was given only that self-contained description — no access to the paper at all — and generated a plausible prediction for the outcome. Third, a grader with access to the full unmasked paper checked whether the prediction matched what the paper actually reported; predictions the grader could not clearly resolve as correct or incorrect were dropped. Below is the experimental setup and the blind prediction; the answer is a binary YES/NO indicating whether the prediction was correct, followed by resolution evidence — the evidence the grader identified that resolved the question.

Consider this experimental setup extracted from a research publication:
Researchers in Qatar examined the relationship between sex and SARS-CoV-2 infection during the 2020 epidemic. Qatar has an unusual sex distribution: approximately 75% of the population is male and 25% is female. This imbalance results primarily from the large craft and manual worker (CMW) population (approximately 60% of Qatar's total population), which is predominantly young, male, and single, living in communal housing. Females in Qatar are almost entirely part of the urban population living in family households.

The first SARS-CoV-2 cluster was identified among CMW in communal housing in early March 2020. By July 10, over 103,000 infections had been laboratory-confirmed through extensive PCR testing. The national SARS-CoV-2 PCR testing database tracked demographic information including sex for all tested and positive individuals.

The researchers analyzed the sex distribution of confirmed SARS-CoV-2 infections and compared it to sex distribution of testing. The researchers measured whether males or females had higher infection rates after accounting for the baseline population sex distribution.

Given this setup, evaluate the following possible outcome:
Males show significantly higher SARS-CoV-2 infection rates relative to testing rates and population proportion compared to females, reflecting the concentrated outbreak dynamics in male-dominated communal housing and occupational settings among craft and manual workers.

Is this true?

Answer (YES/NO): YES